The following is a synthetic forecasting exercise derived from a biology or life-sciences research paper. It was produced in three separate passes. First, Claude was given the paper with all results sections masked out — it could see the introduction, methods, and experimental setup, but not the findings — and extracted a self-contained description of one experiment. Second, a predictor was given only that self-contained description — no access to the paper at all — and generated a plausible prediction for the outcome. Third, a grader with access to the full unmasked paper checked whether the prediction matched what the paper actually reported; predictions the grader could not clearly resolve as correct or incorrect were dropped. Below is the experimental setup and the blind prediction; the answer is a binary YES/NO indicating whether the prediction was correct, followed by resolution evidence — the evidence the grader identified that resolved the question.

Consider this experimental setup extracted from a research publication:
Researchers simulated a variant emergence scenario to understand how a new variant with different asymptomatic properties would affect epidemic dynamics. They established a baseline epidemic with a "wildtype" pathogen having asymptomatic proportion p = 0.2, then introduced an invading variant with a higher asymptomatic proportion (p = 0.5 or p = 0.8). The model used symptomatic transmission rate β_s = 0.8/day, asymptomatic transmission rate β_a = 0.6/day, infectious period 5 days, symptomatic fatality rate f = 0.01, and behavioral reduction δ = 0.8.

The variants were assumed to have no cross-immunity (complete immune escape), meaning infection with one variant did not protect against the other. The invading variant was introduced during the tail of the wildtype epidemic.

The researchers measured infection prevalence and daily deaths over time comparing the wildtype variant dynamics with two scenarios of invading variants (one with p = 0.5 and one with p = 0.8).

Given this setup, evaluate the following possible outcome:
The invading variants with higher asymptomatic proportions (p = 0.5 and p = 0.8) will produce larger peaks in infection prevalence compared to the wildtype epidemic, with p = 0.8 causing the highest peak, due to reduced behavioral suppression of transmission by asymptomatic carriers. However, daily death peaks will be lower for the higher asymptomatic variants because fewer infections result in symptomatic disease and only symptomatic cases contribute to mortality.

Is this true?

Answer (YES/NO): NO